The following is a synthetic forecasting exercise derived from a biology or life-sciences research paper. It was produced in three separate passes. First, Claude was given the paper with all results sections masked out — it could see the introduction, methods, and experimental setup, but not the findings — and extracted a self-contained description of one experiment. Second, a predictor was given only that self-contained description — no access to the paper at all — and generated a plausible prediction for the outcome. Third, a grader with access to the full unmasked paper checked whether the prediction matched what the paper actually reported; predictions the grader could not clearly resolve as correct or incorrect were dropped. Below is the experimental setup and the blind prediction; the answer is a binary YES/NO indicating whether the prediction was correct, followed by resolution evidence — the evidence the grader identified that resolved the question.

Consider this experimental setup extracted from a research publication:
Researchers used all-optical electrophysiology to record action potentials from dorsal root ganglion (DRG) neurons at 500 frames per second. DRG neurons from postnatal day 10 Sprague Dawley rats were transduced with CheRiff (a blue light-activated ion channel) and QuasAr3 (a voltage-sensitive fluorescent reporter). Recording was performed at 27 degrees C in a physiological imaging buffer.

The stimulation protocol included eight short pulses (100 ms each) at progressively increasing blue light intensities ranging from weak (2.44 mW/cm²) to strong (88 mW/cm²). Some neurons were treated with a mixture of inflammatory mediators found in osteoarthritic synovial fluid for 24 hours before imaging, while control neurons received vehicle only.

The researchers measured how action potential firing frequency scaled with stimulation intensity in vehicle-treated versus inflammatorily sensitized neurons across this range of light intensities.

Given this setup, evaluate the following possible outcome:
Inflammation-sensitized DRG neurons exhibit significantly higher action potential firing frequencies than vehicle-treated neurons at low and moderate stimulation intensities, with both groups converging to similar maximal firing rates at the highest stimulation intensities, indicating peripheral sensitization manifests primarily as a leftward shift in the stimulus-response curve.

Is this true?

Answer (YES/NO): NO